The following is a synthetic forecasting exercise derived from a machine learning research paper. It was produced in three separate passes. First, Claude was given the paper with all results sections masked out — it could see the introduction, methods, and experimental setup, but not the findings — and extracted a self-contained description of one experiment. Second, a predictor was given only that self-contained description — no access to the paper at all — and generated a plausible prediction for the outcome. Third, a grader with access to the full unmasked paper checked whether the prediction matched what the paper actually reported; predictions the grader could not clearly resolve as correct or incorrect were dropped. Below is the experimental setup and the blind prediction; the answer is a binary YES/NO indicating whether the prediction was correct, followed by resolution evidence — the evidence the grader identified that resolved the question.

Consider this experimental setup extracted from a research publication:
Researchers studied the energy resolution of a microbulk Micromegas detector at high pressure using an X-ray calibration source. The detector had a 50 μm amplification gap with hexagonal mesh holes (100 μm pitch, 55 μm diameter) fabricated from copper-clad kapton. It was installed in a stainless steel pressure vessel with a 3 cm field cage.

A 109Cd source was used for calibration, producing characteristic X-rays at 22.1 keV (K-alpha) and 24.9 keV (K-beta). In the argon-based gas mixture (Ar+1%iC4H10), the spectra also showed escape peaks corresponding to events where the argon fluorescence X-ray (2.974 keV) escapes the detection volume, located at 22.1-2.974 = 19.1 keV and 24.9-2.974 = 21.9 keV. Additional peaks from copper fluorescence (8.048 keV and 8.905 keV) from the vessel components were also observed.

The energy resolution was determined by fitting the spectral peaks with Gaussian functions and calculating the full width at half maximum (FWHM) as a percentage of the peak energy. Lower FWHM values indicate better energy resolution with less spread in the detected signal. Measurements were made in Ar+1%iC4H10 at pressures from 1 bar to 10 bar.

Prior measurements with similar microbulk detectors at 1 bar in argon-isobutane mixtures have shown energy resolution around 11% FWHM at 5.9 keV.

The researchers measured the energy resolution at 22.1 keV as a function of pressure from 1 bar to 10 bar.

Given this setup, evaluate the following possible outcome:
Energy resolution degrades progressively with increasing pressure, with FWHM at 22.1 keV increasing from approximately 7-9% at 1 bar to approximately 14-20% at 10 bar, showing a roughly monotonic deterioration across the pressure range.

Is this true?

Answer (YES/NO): NO